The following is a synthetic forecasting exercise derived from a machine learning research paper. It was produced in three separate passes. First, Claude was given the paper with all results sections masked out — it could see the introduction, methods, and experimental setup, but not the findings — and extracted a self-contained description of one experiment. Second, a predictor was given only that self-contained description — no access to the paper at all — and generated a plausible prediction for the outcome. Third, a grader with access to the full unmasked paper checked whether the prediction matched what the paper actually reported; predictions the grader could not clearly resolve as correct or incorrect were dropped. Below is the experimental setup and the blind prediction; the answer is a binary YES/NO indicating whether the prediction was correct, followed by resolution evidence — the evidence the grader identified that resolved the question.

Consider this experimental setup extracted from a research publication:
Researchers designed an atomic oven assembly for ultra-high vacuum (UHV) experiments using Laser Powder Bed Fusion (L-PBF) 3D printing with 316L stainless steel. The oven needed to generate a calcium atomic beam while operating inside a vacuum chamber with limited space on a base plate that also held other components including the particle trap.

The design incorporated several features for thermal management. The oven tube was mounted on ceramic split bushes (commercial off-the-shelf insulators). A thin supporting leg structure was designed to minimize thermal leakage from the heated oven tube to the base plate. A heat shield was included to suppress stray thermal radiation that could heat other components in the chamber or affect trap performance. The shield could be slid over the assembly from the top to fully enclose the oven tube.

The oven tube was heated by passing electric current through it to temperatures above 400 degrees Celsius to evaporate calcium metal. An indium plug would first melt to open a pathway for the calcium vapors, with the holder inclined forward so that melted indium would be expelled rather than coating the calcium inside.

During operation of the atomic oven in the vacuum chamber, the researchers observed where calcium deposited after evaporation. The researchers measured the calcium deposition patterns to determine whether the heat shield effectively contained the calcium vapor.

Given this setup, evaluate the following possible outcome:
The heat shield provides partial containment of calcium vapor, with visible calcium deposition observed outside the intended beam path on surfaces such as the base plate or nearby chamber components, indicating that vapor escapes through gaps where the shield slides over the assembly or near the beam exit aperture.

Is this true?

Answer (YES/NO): NO